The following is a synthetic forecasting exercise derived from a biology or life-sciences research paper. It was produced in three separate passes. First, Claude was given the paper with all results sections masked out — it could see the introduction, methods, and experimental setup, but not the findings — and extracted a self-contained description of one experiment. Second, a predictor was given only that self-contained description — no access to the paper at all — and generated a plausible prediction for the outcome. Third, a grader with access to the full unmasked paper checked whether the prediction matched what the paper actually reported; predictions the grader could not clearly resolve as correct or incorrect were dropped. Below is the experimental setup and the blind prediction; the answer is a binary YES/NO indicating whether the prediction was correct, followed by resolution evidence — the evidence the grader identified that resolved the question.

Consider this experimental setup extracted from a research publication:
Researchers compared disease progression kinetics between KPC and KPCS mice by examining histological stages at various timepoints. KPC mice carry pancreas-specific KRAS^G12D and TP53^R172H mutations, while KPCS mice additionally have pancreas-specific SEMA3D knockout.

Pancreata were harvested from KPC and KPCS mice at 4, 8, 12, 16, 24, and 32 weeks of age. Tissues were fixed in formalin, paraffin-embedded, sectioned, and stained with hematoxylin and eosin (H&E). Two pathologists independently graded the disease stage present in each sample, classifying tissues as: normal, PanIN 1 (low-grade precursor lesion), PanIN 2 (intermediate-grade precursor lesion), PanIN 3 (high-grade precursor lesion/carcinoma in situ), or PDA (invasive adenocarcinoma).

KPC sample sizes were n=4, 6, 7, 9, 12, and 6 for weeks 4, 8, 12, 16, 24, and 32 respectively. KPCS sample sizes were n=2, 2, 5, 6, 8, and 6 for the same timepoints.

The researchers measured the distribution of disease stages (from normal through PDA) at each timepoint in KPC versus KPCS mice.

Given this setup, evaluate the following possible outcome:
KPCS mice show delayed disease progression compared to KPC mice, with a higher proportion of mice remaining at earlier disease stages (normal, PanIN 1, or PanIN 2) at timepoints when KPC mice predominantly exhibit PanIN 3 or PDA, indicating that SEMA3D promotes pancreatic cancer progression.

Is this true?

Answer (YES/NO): YES